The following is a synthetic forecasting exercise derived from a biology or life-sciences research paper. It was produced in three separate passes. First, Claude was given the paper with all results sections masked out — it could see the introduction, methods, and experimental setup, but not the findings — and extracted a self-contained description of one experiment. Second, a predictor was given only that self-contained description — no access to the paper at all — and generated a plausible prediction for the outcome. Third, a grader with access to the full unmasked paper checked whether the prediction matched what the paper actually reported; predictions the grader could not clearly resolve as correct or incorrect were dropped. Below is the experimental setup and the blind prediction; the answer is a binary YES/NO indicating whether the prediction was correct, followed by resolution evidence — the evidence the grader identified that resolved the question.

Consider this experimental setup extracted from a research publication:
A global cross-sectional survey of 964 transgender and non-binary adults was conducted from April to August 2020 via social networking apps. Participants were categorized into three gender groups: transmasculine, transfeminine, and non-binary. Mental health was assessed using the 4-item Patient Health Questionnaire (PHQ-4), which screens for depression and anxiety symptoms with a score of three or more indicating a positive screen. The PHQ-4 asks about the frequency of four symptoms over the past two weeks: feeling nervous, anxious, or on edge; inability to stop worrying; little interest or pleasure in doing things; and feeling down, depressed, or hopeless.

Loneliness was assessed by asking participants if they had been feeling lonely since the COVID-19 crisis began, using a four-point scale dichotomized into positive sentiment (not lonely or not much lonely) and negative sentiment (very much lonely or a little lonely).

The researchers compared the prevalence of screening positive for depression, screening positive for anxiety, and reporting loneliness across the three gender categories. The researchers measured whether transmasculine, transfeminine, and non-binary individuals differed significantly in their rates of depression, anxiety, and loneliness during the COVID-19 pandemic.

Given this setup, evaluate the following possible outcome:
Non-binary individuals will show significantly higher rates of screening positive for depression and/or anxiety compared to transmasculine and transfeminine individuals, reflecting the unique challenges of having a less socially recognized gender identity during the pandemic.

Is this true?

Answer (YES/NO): NO